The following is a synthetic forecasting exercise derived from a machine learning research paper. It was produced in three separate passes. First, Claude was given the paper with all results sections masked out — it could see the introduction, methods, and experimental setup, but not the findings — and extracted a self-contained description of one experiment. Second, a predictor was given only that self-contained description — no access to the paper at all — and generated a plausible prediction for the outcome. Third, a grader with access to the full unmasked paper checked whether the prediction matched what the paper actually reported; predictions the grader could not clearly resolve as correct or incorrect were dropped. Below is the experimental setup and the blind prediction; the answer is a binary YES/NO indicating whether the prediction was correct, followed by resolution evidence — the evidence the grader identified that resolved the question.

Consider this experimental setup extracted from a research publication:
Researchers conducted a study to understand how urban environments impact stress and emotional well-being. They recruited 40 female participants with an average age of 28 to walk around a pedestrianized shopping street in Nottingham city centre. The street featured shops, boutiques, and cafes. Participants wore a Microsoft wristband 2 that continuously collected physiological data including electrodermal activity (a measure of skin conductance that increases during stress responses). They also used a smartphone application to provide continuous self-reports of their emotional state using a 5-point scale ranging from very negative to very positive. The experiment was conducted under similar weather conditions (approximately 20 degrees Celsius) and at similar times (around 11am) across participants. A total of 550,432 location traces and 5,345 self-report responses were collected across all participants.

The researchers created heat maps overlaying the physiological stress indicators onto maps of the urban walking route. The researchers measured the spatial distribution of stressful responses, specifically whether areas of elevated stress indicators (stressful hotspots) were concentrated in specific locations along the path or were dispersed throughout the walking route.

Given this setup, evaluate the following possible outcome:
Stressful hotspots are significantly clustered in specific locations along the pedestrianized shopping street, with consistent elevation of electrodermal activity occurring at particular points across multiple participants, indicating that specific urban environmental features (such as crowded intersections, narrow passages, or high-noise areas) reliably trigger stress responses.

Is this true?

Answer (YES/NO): NO